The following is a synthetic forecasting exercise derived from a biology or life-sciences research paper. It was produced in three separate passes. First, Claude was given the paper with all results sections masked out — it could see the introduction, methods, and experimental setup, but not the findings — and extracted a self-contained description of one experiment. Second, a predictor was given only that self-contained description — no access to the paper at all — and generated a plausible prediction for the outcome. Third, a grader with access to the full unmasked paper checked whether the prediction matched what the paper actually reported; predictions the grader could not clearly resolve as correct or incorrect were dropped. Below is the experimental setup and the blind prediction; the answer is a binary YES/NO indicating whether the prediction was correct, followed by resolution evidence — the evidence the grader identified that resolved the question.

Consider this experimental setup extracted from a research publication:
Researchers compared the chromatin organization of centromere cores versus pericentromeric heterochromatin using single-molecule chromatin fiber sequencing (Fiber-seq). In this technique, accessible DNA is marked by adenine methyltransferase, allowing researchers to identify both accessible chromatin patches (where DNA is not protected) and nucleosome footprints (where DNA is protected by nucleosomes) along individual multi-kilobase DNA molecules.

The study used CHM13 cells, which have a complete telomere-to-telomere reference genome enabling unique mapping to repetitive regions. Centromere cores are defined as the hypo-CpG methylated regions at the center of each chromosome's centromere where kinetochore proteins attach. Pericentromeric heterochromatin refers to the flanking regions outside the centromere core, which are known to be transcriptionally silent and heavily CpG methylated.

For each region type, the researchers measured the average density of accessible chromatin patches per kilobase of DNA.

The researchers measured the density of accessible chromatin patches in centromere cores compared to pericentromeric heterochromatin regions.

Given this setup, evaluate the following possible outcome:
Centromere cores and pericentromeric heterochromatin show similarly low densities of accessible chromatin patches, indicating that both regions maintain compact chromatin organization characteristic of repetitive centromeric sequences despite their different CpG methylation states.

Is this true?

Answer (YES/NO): NO